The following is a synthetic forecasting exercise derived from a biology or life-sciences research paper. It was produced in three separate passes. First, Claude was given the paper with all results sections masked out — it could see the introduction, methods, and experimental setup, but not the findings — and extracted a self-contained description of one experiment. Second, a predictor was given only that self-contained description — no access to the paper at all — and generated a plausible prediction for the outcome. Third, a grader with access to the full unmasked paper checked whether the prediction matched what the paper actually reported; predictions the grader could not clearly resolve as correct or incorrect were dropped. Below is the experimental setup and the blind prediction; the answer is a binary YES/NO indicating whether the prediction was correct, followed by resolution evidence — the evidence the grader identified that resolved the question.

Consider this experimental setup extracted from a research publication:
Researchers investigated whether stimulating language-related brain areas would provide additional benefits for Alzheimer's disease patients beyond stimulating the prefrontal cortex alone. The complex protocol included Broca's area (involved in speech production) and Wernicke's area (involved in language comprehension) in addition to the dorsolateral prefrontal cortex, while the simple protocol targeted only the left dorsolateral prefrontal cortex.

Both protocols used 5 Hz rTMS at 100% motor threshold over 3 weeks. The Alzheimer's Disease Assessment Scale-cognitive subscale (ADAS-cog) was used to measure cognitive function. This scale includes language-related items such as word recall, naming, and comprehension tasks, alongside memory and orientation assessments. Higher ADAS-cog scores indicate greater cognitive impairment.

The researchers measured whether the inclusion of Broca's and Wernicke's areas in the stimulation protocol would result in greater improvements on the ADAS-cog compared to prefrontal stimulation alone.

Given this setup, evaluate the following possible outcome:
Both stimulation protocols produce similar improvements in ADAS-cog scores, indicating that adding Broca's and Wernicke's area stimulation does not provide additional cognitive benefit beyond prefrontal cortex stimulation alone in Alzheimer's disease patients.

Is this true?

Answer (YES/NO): YES